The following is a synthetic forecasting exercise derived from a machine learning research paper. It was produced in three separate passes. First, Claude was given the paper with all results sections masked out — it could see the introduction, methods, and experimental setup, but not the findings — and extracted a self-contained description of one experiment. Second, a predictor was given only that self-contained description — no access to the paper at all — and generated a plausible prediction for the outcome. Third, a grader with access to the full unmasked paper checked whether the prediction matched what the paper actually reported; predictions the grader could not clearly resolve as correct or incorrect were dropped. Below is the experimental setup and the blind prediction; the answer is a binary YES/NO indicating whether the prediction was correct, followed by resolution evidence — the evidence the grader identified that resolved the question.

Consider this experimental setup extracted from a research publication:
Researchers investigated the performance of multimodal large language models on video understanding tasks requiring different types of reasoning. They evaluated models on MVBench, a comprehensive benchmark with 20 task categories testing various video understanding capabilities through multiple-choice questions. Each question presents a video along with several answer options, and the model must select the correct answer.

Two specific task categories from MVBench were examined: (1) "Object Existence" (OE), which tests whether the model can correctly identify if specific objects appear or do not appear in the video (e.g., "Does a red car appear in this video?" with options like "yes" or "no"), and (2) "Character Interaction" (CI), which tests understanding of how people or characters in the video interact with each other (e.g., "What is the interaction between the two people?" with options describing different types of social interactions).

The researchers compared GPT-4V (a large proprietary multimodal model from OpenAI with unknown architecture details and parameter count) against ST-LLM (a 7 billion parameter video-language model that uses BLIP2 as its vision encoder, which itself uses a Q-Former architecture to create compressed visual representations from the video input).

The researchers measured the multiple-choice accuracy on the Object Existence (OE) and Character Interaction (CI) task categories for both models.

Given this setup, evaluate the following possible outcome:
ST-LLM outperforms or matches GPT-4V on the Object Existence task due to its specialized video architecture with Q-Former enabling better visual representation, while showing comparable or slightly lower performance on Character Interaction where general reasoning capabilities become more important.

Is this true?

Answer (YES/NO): NO